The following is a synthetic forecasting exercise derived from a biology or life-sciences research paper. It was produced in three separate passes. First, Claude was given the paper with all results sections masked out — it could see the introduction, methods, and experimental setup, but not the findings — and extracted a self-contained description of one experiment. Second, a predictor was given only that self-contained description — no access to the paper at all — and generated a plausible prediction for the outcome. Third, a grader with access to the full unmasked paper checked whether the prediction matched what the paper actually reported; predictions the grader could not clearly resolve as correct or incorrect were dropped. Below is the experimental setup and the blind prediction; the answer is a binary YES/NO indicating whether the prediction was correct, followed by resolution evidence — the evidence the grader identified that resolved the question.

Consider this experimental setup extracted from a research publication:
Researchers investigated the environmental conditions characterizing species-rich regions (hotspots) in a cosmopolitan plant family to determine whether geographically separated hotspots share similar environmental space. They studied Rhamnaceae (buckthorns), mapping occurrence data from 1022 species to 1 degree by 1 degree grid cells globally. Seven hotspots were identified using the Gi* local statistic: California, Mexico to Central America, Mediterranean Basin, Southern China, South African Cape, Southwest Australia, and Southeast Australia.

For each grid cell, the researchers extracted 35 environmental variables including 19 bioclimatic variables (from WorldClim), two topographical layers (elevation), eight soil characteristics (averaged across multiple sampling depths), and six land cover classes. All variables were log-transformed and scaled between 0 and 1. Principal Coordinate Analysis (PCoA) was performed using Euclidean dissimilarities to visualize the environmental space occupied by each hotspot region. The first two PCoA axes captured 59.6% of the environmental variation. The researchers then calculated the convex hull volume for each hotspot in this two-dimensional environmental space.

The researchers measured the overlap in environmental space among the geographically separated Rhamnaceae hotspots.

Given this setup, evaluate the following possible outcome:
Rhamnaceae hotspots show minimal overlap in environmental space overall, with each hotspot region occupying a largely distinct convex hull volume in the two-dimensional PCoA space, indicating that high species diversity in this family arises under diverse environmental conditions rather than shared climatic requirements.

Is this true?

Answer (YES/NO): NO